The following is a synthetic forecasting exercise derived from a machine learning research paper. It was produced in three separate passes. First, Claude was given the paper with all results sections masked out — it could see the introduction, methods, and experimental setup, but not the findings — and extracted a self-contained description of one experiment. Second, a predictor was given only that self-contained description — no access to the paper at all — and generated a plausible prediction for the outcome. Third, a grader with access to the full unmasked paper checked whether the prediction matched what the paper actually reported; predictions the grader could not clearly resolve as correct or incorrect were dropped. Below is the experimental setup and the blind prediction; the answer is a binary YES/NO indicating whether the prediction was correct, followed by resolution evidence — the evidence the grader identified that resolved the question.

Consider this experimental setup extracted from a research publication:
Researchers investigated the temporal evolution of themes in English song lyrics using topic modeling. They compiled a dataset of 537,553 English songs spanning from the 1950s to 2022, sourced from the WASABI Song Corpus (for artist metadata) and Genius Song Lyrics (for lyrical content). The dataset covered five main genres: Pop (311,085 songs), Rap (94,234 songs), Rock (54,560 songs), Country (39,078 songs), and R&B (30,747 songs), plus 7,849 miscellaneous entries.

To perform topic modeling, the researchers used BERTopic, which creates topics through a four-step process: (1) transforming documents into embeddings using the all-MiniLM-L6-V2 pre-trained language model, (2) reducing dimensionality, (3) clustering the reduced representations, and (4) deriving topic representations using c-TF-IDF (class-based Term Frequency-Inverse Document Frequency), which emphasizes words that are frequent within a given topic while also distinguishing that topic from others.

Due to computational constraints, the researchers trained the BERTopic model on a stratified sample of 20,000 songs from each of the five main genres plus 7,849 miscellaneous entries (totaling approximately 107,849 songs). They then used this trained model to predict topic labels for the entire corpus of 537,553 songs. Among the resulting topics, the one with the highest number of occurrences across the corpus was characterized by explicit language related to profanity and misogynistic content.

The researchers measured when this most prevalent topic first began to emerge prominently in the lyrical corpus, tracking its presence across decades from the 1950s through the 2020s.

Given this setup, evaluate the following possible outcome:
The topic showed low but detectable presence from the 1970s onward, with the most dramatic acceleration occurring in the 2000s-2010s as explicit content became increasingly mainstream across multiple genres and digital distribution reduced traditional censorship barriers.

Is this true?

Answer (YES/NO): NO